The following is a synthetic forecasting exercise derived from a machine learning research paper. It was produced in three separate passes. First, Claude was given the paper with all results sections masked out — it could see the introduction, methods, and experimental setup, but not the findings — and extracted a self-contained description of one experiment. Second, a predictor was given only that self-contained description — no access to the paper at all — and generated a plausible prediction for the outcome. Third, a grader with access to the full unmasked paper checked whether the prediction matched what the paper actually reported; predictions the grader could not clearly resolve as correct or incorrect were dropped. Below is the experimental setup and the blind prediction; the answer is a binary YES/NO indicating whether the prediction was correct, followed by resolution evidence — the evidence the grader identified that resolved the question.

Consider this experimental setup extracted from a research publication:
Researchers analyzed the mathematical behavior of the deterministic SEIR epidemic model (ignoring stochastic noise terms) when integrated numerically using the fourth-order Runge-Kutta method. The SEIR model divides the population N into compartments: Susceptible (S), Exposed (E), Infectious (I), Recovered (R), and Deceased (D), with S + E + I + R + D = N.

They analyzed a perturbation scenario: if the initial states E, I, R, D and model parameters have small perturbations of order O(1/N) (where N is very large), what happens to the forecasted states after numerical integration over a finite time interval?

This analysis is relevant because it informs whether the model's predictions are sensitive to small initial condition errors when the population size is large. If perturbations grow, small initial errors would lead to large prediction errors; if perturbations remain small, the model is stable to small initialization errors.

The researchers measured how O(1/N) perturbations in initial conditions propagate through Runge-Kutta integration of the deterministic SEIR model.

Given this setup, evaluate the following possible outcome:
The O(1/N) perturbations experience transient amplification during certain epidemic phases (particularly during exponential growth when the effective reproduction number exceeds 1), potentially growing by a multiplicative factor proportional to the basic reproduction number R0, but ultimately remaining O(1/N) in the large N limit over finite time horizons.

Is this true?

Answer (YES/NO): NO